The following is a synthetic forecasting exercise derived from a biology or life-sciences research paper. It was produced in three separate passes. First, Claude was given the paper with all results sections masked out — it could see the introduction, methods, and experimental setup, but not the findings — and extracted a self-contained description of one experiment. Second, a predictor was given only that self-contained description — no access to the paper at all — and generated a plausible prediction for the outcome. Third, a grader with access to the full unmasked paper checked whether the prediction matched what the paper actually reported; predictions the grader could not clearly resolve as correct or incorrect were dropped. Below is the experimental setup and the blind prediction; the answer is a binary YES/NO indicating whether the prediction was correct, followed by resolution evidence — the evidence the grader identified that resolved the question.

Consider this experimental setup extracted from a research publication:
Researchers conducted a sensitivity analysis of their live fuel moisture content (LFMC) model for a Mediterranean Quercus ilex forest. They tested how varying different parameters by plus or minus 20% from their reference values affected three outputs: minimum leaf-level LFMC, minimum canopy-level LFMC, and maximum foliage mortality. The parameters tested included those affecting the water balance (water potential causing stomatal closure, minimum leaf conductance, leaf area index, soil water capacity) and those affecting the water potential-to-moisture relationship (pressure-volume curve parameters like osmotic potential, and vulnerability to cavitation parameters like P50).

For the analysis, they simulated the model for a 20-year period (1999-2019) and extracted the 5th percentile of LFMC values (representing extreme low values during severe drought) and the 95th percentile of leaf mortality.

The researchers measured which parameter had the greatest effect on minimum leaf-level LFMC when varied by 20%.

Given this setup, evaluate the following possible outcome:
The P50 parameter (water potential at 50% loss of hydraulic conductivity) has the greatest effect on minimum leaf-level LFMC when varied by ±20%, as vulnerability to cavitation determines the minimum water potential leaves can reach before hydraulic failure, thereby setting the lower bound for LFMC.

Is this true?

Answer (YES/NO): NO